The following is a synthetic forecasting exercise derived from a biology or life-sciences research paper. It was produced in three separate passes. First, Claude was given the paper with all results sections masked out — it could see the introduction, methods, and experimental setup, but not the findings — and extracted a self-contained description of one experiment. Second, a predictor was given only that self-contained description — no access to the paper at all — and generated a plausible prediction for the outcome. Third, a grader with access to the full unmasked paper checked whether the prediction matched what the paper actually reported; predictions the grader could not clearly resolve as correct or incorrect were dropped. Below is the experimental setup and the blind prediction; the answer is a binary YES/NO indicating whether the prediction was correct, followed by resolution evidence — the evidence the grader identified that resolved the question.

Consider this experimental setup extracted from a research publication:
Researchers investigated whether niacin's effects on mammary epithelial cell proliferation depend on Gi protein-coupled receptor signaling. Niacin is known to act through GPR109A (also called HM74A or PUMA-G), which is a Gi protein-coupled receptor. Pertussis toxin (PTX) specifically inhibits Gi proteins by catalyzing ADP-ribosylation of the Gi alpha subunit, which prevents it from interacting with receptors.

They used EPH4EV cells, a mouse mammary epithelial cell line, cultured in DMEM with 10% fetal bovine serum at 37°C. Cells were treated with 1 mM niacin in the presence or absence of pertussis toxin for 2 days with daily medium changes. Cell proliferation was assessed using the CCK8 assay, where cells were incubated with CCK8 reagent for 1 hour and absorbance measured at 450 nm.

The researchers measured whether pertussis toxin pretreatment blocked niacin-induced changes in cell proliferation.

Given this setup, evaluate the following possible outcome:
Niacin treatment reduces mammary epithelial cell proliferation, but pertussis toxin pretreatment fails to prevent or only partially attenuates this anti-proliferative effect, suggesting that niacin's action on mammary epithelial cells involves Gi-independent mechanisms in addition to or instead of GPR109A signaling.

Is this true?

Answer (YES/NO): NO